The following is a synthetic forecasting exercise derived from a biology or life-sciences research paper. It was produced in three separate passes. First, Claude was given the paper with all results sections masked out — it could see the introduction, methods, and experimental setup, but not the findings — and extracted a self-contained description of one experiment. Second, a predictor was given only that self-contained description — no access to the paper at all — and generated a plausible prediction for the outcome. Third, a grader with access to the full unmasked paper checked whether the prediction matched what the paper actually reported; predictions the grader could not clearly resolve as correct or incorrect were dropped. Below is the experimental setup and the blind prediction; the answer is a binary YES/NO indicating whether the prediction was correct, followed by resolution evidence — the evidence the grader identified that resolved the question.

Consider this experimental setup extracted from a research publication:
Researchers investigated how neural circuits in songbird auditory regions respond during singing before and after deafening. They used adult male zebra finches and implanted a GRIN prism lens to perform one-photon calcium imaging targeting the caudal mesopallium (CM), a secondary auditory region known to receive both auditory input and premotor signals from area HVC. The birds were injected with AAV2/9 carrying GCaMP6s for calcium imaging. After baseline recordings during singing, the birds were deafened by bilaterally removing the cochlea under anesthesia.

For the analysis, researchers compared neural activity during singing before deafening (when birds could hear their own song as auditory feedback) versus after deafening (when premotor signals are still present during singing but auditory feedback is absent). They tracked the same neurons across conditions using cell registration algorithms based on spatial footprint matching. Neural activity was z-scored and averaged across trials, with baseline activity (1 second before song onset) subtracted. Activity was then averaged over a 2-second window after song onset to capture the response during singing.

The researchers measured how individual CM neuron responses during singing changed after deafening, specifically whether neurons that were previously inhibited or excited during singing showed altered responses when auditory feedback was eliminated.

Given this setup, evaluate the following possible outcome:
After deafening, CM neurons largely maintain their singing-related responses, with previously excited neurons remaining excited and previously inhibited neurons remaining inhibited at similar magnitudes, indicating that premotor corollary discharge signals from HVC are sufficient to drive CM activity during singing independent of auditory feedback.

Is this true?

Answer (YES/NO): NO